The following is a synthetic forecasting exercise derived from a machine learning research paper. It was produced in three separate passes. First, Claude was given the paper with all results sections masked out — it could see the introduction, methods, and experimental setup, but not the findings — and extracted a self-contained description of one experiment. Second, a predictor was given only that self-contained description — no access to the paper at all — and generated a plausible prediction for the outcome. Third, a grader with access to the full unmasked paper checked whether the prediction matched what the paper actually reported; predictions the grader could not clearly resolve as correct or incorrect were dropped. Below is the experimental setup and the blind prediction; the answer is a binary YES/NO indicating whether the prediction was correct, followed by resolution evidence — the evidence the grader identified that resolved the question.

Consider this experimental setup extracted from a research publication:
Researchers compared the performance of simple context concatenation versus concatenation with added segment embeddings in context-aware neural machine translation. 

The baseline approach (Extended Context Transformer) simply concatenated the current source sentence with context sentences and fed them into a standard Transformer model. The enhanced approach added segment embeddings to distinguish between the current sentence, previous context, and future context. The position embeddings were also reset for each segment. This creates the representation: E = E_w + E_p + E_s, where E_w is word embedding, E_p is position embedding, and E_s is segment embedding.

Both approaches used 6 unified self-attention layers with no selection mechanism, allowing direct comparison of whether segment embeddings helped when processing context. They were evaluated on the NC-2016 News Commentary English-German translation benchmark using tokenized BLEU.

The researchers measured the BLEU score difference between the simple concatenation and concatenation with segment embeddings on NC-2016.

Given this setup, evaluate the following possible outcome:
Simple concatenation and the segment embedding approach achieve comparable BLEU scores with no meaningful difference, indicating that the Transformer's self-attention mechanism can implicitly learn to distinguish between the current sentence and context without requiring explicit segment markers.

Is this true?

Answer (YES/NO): NO